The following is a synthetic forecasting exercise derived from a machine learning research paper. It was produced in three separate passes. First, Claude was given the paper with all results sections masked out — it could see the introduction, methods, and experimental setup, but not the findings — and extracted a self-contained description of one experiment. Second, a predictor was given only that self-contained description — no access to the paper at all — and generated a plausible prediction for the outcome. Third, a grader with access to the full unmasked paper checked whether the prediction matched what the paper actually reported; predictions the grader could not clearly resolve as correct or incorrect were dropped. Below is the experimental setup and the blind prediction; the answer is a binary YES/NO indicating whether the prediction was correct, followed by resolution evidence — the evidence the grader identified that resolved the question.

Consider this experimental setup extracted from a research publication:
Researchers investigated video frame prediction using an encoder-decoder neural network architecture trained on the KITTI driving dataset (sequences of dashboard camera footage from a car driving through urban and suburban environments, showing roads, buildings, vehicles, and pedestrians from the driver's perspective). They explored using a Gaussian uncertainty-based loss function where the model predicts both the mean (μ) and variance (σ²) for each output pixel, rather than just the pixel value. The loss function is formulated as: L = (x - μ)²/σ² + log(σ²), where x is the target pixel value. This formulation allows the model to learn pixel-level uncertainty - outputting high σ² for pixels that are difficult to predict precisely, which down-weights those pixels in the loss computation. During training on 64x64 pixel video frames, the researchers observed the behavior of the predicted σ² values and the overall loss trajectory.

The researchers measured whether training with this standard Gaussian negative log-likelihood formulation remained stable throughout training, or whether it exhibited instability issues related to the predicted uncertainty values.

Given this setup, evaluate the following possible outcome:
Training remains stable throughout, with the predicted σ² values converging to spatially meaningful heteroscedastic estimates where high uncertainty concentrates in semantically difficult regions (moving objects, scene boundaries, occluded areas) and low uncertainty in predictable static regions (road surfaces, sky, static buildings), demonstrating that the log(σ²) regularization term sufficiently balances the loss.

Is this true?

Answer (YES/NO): NO